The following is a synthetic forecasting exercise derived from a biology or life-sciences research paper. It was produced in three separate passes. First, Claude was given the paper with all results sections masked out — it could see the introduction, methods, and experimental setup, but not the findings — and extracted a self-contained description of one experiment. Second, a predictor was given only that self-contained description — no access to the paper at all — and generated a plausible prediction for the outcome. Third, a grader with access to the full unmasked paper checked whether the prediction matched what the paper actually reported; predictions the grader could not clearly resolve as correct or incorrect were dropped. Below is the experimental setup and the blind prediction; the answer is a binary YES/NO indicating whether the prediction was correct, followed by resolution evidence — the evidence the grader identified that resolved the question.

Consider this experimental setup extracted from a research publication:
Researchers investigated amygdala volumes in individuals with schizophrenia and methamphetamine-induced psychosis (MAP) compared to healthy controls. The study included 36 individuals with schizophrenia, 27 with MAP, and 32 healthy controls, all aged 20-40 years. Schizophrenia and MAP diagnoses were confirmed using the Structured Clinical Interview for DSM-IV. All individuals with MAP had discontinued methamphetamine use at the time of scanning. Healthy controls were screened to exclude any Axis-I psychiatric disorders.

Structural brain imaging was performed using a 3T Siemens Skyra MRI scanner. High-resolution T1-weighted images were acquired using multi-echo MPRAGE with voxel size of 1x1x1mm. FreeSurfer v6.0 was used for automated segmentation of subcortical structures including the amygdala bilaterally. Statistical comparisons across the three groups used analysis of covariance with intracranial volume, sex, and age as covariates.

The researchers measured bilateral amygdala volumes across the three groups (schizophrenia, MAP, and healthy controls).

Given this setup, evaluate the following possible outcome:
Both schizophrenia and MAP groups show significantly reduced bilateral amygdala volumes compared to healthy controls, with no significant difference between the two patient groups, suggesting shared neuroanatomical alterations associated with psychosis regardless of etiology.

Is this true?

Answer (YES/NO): NO